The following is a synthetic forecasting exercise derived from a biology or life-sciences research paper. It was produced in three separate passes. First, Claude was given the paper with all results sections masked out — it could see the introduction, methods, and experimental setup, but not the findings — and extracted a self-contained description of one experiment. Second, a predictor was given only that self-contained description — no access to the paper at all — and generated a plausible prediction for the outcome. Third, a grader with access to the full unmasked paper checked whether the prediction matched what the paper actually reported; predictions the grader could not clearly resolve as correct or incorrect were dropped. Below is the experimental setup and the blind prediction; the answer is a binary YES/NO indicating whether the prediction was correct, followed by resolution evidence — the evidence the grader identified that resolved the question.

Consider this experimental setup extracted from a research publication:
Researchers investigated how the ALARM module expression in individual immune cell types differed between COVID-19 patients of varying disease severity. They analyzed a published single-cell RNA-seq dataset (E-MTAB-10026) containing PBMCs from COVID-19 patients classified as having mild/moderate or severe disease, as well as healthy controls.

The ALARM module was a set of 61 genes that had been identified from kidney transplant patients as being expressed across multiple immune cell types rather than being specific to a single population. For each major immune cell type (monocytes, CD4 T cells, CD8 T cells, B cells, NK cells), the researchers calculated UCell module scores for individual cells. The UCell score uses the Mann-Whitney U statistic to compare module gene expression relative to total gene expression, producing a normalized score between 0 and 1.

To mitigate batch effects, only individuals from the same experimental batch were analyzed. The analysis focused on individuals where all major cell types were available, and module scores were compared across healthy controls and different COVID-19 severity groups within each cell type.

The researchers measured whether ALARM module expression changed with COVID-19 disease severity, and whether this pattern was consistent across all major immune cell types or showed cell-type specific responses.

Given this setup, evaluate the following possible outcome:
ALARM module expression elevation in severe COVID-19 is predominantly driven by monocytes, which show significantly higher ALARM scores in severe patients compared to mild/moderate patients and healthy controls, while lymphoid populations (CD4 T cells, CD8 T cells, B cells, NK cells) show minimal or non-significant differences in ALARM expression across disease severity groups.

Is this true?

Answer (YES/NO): NO